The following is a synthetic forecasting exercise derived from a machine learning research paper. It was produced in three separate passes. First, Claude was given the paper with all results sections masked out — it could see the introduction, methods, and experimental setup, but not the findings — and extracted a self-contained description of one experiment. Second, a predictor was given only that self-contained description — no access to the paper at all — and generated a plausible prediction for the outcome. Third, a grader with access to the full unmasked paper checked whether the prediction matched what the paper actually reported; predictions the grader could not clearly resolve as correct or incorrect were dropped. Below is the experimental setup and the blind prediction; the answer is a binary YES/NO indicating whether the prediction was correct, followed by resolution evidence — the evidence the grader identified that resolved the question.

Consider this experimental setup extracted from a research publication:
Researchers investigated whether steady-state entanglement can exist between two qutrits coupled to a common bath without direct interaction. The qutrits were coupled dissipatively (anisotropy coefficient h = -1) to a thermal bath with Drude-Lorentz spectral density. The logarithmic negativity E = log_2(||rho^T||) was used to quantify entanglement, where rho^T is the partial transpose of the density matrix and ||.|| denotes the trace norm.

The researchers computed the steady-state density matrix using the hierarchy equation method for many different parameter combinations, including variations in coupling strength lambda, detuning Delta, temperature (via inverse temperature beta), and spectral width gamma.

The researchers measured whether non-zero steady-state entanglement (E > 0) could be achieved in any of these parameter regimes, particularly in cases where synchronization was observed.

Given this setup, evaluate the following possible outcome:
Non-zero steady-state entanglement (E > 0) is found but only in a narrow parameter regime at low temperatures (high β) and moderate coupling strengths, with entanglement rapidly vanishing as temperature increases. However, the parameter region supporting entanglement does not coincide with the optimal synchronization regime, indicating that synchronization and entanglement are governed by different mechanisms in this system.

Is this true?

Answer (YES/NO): NO